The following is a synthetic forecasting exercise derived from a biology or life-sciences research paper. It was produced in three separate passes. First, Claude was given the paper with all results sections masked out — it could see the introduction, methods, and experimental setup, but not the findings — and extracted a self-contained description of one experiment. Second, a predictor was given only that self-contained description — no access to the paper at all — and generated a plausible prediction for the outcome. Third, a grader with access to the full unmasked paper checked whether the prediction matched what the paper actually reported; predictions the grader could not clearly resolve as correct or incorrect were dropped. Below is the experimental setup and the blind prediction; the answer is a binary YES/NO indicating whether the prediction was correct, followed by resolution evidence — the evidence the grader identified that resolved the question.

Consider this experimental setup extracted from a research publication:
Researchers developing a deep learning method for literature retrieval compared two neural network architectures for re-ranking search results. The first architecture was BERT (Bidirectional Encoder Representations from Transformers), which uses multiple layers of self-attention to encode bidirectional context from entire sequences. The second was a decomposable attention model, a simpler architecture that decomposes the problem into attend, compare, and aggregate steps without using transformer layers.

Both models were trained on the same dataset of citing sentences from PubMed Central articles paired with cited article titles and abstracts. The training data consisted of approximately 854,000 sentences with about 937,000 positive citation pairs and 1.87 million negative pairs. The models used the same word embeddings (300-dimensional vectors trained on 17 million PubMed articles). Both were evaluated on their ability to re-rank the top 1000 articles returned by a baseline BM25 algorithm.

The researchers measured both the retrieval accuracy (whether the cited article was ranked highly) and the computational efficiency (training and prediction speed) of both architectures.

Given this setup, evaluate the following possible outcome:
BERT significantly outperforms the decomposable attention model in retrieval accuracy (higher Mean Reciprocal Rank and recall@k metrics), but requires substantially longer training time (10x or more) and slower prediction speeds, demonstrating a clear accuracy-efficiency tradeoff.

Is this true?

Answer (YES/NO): NO